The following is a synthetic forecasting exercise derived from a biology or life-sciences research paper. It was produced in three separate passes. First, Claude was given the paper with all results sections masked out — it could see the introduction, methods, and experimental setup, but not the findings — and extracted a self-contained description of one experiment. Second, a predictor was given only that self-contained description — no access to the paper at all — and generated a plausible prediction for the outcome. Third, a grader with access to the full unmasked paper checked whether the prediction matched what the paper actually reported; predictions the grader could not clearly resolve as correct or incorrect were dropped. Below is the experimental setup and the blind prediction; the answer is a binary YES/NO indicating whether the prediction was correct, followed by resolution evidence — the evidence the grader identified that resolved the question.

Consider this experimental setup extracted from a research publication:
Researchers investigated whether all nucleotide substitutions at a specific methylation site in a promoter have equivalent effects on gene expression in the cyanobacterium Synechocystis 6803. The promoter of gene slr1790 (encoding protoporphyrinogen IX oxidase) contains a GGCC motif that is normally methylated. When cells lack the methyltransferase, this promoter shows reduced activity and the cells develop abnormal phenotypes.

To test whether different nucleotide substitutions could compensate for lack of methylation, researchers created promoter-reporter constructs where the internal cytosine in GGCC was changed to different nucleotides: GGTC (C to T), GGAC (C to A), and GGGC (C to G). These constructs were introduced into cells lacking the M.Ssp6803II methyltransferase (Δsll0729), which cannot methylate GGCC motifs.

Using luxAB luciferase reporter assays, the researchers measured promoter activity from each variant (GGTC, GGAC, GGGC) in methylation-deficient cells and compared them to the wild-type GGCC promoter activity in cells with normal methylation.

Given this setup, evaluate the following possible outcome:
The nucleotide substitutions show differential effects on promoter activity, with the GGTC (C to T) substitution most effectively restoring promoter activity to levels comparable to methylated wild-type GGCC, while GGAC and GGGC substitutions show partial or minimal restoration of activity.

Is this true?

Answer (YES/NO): NO